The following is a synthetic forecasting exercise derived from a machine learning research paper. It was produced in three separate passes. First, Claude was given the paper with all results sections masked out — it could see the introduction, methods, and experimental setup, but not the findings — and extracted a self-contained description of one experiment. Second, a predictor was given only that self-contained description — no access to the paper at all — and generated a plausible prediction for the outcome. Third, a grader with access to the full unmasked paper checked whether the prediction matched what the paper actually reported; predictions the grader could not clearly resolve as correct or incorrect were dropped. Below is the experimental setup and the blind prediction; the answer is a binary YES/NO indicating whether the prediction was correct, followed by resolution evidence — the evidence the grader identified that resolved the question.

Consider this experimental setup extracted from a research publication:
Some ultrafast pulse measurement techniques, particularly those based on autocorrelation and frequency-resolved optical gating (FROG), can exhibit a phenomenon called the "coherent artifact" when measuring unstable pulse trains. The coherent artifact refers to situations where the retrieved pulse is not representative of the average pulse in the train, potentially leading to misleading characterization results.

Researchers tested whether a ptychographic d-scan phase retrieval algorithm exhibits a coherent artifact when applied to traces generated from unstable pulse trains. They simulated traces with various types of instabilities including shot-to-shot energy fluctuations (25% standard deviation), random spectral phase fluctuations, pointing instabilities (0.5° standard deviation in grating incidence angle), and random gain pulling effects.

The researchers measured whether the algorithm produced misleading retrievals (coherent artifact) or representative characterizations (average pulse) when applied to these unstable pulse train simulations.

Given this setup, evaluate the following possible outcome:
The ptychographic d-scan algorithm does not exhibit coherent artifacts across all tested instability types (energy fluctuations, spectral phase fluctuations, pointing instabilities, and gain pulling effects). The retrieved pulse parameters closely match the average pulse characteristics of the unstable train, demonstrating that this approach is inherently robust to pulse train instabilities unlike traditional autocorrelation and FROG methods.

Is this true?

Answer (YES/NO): YES